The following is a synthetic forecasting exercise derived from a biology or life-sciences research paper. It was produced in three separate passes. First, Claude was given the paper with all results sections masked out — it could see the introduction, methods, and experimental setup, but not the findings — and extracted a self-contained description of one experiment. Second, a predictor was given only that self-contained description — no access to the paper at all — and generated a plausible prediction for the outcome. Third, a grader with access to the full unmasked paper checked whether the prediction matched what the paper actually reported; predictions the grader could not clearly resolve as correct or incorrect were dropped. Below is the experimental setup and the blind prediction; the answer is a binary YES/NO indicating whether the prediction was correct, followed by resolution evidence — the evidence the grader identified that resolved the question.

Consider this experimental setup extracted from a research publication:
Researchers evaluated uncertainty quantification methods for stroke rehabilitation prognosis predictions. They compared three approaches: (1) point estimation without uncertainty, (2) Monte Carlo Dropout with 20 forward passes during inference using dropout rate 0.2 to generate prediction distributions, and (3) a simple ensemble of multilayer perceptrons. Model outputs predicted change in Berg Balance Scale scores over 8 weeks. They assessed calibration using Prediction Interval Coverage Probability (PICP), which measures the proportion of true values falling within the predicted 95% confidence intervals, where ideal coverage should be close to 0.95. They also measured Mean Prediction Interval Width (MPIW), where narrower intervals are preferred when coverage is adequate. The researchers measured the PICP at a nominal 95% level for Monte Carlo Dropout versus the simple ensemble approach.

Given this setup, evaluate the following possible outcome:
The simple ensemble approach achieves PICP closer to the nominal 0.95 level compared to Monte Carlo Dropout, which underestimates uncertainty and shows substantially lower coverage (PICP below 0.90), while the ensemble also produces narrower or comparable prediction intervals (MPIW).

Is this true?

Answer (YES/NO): NO